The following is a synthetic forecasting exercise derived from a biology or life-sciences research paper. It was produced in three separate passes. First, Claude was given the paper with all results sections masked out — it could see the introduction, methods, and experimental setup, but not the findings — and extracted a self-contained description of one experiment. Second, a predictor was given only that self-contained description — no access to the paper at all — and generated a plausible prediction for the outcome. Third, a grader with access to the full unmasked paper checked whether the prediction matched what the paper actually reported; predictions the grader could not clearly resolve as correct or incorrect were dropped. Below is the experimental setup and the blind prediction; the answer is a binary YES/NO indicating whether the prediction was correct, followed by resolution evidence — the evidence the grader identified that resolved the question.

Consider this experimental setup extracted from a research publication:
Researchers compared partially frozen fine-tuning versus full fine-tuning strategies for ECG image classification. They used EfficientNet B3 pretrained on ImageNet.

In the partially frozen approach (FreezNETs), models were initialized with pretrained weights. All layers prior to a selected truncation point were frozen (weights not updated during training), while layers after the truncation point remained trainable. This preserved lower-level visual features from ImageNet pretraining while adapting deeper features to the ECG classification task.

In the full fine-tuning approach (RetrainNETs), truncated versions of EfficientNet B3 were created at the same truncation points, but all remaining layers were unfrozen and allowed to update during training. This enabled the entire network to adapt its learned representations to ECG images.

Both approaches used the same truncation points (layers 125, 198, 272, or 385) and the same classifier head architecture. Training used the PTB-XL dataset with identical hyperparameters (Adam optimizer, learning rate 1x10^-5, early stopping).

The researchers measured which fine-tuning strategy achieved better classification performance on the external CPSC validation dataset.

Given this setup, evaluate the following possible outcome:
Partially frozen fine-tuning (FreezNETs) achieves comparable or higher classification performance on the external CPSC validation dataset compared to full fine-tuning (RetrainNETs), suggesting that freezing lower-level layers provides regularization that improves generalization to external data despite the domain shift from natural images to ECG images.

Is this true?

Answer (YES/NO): NO